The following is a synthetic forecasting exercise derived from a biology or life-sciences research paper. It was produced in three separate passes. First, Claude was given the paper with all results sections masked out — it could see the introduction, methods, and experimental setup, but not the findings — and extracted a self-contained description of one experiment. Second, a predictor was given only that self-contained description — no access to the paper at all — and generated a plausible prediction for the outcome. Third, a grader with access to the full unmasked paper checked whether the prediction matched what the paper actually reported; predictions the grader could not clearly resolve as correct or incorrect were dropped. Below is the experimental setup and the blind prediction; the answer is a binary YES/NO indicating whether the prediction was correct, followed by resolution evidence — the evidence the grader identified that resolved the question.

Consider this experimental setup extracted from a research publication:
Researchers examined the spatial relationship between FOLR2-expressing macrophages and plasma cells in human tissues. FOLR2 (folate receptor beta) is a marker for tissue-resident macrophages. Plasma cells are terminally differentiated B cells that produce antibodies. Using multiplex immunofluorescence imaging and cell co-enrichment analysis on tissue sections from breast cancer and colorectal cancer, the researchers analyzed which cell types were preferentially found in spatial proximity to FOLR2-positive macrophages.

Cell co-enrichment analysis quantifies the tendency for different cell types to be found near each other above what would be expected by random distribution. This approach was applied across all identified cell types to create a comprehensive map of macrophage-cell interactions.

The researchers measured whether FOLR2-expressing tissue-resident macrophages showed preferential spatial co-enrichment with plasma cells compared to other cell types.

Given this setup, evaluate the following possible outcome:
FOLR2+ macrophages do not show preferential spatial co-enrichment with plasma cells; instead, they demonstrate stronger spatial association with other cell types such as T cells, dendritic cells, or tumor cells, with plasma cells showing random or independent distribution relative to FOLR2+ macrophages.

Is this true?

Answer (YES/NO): NO